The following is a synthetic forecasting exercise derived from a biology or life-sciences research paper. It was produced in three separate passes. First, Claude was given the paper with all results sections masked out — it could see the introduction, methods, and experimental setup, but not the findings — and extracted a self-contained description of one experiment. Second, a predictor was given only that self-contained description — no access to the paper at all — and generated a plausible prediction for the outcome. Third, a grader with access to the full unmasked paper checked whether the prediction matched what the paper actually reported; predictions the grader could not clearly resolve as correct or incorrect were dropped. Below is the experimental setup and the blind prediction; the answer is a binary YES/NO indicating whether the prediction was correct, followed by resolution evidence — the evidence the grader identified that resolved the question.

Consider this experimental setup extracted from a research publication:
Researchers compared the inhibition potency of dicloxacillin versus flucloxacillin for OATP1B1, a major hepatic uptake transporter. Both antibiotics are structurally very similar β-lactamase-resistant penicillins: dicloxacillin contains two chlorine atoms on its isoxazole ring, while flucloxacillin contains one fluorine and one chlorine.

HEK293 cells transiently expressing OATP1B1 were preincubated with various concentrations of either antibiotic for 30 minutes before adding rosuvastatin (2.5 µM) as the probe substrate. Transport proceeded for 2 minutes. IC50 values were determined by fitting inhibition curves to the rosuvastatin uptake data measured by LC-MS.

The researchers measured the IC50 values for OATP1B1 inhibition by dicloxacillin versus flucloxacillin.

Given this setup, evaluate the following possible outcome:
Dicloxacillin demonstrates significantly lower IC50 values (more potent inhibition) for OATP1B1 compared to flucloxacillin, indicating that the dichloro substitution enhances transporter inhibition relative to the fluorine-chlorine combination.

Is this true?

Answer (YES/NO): YES